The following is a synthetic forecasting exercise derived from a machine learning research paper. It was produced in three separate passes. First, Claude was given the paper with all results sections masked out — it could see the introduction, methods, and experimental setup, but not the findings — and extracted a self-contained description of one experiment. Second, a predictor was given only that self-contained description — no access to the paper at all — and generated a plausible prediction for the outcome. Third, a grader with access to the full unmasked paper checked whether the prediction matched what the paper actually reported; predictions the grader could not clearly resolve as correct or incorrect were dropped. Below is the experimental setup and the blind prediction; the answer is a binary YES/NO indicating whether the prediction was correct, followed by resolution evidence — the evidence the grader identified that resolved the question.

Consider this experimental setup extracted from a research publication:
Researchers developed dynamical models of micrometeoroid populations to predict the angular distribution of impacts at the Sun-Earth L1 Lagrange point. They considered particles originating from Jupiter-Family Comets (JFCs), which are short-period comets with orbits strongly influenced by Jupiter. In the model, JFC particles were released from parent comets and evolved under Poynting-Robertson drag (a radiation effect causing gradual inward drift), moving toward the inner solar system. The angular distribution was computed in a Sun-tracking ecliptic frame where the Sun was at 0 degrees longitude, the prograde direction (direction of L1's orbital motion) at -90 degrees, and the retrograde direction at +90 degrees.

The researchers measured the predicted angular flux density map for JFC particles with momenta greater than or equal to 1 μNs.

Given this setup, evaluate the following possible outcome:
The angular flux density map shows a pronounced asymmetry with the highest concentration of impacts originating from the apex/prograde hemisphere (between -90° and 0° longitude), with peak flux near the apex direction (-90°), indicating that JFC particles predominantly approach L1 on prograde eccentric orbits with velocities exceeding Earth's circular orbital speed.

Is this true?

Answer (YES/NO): NO